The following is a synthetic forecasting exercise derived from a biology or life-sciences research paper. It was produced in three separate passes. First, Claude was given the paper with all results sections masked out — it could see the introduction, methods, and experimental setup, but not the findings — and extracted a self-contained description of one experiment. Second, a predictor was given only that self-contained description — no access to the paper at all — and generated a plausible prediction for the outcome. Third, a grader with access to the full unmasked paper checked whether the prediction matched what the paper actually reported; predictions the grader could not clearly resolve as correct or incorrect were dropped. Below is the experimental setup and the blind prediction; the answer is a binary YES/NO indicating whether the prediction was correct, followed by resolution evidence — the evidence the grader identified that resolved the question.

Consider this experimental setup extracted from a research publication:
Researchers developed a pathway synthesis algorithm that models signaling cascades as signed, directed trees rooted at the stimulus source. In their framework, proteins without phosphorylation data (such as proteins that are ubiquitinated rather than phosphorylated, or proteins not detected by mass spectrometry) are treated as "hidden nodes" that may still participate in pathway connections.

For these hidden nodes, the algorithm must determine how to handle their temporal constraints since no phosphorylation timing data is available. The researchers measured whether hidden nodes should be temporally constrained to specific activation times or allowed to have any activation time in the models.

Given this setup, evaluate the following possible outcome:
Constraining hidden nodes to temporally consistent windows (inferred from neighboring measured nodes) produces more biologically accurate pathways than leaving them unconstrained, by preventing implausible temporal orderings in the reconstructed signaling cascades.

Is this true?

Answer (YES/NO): NO